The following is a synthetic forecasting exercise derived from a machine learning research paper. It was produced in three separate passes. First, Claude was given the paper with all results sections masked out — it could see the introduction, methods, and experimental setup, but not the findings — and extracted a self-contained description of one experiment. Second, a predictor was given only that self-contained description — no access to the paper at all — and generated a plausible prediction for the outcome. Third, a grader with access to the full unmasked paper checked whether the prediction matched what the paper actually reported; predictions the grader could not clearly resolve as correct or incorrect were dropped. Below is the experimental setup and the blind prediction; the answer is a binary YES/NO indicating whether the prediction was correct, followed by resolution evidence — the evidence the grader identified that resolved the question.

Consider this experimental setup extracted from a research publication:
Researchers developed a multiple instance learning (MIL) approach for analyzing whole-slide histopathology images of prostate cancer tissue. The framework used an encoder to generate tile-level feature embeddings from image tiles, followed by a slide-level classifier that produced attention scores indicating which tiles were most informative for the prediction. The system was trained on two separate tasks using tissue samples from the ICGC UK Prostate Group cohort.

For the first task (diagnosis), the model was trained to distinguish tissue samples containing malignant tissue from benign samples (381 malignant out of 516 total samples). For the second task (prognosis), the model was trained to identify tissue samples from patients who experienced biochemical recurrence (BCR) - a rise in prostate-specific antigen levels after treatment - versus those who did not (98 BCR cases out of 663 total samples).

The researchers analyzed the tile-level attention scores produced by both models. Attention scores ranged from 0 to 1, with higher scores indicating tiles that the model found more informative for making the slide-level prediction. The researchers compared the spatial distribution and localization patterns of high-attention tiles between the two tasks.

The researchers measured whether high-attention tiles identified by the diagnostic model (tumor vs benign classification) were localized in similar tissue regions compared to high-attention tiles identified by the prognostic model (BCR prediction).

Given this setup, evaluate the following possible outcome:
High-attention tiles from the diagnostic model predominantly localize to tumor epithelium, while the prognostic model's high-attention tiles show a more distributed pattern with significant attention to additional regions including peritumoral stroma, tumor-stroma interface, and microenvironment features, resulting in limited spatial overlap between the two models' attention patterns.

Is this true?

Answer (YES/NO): YES